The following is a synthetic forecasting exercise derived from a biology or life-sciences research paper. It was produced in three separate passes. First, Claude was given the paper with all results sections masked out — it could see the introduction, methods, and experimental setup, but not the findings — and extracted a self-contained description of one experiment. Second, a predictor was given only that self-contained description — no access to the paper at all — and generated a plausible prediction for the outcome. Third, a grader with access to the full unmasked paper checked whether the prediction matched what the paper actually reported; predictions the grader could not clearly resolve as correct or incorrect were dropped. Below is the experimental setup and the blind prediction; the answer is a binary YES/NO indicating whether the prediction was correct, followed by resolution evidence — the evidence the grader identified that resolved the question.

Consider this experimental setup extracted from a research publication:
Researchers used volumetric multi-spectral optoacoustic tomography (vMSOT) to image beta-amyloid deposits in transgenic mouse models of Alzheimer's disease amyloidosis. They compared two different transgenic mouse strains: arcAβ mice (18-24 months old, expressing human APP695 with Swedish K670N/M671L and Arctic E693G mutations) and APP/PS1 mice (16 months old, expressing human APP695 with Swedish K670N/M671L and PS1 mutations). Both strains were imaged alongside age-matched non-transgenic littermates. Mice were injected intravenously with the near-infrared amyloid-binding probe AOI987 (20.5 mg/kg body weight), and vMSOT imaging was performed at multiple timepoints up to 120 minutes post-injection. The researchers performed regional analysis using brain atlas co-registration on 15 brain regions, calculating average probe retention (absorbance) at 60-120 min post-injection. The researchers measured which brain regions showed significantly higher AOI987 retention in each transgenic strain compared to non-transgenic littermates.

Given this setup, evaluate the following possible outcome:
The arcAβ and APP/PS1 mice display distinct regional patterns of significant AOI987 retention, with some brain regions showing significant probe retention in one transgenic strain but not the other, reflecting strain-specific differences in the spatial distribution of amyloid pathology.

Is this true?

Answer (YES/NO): YES